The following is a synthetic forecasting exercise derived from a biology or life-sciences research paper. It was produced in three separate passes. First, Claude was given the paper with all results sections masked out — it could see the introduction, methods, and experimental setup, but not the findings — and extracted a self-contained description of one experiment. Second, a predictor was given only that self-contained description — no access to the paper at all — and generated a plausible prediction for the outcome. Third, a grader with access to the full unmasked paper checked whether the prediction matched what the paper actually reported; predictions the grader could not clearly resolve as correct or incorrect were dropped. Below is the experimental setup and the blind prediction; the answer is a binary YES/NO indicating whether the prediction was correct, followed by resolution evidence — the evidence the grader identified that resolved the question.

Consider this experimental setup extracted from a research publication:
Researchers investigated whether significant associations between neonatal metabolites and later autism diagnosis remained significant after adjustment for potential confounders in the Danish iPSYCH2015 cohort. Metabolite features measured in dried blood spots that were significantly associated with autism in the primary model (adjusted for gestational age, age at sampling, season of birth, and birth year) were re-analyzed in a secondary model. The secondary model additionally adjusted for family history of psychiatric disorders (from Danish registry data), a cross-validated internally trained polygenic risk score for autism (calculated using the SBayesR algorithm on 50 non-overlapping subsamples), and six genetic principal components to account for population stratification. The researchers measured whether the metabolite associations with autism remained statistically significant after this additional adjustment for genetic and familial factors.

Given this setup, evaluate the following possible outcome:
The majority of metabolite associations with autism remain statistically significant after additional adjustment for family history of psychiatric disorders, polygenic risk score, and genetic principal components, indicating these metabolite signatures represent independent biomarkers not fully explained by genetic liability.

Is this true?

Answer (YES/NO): YES